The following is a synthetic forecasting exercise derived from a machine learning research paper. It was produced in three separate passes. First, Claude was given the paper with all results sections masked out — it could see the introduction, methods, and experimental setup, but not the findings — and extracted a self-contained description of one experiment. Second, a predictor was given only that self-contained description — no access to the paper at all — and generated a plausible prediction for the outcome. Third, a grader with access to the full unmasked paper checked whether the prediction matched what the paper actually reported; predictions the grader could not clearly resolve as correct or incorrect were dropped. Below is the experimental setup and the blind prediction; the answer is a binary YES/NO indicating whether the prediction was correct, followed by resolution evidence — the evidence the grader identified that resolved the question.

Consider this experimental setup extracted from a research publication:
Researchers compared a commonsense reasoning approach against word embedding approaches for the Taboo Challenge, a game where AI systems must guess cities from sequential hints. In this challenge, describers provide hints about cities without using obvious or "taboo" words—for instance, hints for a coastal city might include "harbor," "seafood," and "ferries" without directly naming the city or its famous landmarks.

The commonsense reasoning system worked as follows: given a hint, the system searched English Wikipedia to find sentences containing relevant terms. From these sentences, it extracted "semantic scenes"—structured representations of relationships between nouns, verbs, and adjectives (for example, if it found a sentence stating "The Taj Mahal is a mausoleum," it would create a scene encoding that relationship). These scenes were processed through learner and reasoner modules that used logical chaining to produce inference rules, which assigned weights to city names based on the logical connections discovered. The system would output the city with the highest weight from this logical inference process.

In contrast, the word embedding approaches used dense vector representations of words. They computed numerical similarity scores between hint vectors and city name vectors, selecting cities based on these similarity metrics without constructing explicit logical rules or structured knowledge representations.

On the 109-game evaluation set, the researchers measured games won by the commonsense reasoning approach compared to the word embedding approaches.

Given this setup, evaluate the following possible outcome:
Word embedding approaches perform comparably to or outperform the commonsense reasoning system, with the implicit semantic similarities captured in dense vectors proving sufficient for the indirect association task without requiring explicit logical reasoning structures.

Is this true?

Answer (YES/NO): YES